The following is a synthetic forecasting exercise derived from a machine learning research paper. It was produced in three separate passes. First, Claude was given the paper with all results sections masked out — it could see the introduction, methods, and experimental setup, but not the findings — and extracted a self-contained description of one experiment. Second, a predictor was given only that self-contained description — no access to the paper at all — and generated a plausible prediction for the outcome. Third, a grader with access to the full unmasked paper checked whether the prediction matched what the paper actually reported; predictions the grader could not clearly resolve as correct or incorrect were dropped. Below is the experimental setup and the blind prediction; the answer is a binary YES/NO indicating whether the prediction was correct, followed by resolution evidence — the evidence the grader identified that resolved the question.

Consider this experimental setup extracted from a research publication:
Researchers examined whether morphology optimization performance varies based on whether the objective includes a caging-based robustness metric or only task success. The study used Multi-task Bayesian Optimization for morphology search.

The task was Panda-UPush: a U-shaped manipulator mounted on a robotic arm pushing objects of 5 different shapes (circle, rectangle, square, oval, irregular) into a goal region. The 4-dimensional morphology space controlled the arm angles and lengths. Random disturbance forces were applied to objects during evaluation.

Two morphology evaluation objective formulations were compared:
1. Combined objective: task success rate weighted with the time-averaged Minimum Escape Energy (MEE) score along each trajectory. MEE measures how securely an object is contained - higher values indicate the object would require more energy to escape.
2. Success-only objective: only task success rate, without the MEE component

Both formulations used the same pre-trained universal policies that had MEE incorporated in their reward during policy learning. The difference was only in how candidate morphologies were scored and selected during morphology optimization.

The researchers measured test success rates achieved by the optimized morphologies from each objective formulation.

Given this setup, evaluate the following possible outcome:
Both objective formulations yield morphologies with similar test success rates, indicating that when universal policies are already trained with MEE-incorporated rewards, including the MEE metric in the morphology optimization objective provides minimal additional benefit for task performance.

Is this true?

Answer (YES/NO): NO